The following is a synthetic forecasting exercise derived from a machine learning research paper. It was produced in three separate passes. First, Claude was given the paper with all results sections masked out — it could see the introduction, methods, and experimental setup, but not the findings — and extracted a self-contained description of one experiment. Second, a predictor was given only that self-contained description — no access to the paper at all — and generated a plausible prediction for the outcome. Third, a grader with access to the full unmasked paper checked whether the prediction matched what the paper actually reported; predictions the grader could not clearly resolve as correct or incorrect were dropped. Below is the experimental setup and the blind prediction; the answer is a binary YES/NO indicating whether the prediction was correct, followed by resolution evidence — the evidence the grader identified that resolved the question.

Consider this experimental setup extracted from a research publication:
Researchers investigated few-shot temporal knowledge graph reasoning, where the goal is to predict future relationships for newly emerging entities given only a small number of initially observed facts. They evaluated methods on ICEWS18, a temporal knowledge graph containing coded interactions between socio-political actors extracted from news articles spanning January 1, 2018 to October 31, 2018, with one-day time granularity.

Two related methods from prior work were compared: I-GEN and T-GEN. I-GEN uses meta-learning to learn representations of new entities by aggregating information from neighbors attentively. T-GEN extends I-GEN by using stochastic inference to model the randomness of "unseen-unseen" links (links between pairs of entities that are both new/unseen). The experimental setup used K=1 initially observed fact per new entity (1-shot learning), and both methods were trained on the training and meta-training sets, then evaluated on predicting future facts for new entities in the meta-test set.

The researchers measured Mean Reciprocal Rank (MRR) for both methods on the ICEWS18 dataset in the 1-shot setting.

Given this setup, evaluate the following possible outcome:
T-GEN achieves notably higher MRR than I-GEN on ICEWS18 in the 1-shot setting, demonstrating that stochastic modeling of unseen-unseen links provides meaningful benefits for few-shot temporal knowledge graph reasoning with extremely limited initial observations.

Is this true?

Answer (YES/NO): NO